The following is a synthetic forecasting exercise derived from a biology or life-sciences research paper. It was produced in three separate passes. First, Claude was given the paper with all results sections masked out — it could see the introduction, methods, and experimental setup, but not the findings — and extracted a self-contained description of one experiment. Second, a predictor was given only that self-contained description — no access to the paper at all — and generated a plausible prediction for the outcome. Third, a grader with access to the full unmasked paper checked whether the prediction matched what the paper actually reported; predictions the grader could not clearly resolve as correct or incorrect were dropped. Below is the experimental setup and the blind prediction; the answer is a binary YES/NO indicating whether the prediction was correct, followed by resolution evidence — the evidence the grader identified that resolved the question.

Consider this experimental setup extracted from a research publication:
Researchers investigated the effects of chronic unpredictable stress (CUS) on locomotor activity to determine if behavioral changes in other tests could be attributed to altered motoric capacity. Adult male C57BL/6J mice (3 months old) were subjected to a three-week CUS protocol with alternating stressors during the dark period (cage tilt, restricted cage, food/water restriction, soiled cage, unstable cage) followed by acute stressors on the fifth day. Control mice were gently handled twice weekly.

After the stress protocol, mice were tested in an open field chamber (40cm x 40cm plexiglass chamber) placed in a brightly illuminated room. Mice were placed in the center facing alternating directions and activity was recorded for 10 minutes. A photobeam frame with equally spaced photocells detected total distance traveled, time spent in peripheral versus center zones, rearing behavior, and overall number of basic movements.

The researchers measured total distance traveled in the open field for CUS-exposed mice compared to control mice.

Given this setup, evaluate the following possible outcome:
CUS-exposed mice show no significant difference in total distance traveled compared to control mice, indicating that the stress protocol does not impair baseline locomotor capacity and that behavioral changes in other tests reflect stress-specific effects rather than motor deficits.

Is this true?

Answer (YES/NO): YES